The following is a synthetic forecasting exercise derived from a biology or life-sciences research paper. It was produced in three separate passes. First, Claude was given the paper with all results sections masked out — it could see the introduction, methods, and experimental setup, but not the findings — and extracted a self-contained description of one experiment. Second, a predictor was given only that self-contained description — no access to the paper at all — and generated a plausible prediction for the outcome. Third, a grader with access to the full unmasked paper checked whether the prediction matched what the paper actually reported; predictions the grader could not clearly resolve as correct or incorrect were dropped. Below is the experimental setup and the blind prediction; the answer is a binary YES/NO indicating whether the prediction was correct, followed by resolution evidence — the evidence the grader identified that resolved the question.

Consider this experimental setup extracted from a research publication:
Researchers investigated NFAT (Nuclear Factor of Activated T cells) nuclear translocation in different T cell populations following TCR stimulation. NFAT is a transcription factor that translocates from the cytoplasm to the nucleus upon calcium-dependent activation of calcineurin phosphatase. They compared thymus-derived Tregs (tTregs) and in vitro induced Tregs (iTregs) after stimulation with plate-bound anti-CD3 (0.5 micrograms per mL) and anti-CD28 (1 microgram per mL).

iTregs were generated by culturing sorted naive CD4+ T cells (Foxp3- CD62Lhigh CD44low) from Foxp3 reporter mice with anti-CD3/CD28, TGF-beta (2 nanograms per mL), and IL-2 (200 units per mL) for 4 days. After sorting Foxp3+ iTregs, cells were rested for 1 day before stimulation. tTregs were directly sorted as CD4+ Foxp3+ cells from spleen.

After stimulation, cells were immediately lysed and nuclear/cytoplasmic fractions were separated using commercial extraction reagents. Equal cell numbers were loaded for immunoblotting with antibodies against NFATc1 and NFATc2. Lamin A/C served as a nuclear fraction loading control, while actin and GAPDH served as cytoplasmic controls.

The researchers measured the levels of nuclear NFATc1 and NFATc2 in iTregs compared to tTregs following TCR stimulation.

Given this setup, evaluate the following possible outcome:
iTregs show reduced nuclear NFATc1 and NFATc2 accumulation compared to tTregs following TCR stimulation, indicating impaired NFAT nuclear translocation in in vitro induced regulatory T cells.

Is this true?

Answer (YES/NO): NO